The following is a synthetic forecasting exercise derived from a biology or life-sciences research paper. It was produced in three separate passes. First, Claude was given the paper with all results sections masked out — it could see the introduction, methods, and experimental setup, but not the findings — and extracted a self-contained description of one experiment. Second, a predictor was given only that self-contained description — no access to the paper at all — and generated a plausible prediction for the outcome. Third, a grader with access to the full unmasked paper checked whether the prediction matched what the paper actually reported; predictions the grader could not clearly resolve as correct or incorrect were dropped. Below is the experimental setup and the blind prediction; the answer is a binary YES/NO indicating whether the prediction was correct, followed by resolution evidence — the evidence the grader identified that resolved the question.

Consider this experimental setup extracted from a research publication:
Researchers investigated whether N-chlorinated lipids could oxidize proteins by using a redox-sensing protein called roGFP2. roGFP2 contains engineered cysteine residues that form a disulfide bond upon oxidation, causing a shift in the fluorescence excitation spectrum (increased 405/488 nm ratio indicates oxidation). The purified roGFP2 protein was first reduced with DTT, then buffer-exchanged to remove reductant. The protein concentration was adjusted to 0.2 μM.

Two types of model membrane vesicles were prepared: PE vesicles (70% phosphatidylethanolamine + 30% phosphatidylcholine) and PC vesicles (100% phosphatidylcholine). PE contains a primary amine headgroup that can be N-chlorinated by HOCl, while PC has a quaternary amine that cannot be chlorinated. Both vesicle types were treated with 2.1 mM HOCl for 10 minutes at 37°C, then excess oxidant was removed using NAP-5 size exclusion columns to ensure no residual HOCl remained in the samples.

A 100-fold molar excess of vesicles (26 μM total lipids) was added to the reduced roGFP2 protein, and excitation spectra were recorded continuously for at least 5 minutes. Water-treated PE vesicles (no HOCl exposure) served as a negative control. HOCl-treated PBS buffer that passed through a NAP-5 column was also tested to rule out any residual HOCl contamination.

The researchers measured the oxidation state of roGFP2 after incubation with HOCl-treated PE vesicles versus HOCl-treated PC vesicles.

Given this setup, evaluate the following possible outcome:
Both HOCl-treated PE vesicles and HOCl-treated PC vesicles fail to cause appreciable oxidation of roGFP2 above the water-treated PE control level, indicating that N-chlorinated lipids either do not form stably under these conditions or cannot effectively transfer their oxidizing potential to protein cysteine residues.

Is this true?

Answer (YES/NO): NO